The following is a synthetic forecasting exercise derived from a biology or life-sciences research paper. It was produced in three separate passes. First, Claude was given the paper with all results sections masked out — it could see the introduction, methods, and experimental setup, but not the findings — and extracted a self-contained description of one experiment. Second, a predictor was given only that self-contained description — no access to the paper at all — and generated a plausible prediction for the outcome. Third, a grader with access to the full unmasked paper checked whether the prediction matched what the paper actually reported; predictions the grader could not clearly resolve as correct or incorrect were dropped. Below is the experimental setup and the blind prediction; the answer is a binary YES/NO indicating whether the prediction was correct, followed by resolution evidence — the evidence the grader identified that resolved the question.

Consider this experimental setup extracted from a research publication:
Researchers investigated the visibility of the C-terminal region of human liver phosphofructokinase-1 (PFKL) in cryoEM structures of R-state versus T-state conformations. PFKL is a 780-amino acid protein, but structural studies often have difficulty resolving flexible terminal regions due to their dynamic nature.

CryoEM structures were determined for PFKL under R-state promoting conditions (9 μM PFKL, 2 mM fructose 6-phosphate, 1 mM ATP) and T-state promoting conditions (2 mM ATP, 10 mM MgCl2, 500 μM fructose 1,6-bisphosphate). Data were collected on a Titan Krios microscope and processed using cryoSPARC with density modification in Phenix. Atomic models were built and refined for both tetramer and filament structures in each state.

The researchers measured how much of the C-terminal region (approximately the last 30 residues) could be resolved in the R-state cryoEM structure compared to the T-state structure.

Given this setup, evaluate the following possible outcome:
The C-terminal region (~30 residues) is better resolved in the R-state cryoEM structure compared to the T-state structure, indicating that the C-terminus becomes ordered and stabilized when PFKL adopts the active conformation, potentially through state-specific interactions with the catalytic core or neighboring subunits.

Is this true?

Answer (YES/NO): NO